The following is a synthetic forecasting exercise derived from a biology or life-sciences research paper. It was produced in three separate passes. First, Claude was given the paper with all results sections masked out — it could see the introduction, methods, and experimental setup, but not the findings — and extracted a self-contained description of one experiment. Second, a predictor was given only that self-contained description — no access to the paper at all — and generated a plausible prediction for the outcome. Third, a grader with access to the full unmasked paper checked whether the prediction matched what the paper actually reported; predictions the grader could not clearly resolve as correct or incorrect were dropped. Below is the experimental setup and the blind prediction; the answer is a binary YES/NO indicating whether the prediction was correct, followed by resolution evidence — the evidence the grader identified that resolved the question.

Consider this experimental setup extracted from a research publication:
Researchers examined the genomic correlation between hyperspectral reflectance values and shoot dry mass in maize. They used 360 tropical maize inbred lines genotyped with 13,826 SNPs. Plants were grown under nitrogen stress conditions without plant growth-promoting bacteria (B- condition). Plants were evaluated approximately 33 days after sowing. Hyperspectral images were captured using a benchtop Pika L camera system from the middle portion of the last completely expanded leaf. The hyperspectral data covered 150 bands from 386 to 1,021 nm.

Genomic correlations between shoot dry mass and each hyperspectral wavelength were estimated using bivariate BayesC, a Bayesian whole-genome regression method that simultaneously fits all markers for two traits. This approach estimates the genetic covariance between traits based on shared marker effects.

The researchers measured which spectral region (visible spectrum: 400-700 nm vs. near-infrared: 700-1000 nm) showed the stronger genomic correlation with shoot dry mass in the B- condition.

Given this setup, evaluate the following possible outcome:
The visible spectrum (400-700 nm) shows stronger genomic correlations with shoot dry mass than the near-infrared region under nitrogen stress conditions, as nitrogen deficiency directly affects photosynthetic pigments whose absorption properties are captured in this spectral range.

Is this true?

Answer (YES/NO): NO